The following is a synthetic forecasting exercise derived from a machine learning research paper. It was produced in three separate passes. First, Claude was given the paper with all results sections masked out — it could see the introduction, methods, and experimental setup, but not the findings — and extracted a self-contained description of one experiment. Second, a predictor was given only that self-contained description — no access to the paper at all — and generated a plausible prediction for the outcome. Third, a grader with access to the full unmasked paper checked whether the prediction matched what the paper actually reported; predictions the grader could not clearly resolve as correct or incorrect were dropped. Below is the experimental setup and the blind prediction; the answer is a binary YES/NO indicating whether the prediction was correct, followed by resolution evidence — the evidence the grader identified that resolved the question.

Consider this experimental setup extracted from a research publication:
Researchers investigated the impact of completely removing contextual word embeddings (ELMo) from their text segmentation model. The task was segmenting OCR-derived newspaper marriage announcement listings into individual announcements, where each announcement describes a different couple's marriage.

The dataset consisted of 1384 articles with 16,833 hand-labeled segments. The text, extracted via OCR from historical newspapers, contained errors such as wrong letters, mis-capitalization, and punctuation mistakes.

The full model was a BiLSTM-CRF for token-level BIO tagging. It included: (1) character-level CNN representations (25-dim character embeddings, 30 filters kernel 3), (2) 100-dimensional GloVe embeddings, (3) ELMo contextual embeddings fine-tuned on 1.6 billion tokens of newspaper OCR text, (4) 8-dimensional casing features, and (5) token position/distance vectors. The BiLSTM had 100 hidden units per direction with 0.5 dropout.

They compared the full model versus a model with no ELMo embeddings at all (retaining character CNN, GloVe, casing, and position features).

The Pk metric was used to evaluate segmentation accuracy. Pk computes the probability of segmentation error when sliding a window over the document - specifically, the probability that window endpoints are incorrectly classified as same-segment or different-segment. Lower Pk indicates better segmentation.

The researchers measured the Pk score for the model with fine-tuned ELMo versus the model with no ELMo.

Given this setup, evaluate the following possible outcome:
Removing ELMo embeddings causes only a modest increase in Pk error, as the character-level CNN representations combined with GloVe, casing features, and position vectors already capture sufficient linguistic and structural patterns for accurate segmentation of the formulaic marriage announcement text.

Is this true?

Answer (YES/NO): NO